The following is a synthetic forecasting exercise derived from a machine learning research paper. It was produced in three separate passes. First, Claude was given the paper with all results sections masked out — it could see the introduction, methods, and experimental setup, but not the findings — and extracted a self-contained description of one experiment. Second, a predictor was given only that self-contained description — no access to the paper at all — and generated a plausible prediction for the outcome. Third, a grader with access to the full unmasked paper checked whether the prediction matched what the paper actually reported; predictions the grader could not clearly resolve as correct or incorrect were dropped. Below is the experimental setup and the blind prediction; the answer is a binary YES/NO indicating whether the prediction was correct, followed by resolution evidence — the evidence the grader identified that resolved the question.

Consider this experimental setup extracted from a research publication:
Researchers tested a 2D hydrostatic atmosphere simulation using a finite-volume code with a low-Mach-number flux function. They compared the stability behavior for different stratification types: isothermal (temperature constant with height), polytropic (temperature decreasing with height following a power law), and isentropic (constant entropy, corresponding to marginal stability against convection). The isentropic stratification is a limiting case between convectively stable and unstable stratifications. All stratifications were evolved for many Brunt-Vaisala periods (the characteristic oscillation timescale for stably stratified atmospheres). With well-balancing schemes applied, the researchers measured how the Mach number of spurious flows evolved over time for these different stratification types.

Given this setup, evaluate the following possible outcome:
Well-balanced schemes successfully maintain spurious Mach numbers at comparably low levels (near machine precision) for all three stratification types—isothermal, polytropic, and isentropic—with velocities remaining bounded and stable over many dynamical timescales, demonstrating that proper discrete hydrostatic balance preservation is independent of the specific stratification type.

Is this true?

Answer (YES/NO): NO